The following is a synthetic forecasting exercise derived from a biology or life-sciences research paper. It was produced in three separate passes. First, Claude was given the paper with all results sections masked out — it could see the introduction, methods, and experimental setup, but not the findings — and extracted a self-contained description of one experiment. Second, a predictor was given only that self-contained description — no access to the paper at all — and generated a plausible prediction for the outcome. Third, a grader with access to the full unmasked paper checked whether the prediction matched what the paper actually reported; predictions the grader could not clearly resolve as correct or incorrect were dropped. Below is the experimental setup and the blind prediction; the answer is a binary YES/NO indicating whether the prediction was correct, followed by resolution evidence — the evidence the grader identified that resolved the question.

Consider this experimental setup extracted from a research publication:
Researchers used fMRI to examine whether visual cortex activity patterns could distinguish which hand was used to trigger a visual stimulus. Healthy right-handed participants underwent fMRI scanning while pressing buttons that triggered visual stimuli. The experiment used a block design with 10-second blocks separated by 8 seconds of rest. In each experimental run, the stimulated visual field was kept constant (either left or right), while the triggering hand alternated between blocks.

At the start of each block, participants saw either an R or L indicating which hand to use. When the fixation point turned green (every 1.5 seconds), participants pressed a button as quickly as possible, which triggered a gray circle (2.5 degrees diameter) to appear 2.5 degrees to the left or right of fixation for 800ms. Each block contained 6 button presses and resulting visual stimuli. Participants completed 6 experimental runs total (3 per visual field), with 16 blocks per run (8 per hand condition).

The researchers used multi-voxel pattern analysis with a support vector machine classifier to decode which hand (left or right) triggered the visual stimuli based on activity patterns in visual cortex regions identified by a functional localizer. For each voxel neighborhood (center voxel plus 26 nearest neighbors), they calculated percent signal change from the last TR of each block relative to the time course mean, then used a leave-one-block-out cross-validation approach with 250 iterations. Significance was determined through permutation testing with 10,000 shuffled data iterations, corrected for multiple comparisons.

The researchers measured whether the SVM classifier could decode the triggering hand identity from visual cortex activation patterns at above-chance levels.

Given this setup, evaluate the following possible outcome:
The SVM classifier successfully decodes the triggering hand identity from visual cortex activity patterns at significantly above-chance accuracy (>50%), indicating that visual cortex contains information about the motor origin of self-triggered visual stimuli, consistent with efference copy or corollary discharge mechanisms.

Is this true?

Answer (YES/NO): YES